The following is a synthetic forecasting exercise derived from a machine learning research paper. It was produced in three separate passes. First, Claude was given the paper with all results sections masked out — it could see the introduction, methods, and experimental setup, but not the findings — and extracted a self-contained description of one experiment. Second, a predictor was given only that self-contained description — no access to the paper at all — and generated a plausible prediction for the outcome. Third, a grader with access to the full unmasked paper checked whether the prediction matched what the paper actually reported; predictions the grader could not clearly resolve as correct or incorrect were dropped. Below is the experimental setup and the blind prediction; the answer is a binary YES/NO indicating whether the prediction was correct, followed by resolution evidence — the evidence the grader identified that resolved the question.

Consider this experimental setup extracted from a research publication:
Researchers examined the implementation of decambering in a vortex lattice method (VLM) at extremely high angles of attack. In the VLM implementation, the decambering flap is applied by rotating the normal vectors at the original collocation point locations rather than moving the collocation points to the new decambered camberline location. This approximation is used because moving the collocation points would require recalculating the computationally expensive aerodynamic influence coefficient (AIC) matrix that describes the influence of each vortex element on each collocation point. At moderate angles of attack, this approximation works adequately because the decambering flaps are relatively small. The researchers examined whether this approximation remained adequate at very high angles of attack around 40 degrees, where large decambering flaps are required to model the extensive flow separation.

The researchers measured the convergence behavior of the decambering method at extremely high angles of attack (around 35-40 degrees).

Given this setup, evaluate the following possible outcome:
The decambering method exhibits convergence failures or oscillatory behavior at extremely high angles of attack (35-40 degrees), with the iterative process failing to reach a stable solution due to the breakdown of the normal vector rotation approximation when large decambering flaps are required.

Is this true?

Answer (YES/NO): YES